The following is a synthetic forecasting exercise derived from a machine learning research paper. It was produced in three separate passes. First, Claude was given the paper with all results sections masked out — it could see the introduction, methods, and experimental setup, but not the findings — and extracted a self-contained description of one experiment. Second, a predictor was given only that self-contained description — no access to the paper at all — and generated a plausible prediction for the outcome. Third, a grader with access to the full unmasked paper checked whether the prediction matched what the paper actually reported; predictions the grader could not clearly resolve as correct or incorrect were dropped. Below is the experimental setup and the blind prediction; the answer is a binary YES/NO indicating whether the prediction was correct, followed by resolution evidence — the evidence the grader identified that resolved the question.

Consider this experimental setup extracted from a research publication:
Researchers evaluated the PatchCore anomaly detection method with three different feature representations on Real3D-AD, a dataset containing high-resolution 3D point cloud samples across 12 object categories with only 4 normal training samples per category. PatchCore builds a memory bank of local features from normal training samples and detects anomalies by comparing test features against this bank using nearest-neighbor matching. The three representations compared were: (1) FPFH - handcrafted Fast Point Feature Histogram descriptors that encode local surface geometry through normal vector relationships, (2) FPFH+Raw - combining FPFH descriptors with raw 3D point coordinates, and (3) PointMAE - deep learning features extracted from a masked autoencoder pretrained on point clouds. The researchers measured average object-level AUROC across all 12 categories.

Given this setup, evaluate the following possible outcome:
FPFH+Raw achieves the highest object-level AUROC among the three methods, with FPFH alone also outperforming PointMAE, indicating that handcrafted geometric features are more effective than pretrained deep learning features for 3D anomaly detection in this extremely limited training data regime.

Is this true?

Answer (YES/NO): NO